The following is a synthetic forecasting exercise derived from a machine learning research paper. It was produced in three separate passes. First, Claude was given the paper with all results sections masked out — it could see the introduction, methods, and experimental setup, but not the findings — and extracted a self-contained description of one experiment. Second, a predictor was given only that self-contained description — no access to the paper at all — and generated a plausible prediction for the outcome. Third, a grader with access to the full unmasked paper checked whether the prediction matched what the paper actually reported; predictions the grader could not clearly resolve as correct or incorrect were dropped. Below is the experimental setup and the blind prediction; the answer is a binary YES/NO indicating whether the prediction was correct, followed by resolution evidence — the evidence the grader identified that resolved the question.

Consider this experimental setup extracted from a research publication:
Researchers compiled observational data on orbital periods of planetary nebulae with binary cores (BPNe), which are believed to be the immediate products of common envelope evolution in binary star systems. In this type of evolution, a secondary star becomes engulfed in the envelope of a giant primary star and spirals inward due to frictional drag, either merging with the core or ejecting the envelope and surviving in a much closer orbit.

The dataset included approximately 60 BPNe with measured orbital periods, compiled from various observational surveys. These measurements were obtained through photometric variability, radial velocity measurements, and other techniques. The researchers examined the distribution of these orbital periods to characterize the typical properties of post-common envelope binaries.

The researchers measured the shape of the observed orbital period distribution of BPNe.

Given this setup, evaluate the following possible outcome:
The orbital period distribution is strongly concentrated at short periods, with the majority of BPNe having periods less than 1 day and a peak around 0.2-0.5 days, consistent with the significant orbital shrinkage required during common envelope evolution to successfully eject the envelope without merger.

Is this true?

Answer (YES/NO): YES